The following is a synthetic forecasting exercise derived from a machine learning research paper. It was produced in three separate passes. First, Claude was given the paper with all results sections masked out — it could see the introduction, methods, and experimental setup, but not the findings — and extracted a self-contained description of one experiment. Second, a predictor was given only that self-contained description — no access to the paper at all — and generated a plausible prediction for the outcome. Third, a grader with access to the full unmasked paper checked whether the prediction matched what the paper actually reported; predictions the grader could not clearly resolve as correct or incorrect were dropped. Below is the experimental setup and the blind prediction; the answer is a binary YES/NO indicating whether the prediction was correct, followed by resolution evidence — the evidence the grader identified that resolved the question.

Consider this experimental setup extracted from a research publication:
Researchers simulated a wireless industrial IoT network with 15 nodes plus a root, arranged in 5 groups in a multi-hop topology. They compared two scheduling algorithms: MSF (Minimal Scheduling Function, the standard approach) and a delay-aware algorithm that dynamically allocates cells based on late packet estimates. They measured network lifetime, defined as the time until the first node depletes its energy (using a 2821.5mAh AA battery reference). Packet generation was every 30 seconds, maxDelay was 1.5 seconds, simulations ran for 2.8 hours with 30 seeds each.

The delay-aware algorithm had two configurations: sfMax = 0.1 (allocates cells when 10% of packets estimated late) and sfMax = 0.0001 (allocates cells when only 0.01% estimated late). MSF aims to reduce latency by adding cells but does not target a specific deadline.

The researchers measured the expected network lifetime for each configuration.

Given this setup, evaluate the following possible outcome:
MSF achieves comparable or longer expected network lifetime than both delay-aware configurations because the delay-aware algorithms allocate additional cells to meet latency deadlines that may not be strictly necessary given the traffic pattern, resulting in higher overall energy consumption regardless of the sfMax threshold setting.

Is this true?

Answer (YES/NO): YES